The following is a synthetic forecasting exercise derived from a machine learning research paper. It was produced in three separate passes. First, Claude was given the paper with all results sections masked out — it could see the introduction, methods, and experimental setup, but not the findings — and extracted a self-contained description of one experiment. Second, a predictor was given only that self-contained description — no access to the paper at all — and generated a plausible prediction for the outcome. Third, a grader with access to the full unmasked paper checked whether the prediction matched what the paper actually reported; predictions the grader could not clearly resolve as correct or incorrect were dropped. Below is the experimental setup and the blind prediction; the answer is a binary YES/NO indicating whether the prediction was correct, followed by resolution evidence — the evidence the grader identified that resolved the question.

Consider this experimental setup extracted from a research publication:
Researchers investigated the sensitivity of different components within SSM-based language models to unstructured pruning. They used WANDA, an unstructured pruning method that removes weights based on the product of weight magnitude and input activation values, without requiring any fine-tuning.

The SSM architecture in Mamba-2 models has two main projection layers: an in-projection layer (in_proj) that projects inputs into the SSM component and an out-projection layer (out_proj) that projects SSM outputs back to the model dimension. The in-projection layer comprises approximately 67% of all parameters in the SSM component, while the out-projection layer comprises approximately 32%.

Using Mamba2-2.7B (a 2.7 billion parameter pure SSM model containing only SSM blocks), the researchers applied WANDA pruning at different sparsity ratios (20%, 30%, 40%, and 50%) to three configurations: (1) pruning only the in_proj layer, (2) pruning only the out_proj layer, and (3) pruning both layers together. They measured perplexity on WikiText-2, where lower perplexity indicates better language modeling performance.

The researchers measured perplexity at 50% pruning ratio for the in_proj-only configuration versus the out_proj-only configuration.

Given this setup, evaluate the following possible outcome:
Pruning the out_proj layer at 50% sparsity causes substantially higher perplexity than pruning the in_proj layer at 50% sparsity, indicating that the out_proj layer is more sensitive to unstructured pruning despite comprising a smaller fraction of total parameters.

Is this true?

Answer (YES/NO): YES